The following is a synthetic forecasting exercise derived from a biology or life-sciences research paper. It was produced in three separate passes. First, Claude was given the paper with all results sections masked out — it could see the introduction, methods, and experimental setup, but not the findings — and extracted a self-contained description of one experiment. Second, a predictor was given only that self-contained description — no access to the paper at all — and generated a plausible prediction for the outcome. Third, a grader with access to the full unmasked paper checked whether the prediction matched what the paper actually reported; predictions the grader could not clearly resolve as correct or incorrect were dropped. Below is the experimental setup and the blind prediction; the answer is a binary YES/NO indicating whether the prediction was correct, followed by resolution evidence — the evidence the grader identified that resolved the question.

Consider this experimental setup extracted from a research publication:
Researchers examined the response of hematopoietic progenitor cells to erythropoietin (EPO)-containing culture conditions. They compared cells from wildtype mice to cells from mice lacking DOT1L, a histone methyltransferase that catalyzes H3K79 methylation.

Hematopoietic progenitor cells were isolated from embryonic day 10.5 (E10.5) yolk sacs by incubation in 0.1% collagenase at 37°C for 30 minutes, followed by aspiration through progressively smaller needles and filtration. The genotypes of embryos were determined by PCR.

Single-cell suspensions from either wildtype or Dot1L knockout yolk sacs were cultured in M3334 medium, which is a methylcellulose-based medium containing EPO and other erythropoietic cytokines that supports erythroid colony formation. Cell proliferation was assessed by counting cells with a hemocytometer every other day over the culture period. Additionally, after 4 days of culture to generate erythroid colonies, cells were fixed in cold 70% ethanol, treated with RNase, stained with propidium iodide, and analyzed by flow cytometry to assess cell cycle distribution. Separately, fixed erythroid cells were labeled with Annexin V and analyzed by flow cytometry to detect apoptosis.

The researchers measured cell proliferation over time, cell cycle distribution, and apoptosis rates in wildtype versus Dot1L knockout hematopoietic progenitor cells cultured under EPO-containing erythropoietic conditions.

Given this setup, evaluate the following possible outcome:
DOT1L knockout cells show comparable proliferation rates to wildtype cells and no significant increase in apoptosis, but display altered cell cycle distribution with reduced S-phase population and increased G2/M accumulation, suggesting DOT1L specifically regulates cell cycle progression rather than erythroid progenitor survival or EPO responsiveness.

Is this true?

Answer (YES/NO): NO